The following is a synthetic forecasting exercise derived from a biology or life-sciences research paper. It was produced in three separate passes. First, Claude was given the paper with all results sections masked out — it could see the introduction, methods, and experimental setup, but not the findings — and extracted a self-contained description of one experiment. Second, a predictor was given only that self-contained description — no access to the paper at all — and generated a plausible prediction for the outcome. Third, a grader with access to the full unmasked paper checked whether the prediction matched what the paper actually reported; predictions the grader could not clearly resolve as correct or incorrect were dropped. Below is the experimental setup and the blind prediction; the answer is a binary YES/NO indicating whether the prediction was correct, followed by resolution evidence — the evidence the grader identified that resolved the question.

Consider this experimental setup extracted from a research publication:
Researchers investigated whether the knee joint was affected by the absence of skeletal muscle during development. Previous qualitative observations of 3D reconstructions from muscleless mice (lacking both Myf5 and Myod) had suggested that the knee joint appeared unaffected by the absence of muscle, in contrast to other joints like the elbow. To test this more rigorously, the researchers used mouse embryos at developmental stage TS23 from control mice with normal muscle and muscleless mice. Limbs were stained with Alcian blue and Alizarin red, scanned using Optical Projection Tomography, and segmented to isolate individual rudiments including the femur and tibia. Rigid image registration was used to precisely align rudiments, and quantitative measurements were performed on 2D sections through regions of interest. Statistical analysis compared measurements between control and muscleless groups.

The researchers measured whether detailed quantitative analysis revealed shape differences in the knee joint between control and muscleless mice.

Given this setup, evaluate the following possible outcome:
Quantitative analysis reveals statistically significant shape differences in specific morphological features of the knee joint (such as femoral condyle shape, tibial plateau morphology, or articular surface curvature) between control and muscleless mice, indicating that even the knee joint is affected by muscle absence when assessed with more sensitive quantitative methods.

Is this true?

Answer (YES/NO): YES